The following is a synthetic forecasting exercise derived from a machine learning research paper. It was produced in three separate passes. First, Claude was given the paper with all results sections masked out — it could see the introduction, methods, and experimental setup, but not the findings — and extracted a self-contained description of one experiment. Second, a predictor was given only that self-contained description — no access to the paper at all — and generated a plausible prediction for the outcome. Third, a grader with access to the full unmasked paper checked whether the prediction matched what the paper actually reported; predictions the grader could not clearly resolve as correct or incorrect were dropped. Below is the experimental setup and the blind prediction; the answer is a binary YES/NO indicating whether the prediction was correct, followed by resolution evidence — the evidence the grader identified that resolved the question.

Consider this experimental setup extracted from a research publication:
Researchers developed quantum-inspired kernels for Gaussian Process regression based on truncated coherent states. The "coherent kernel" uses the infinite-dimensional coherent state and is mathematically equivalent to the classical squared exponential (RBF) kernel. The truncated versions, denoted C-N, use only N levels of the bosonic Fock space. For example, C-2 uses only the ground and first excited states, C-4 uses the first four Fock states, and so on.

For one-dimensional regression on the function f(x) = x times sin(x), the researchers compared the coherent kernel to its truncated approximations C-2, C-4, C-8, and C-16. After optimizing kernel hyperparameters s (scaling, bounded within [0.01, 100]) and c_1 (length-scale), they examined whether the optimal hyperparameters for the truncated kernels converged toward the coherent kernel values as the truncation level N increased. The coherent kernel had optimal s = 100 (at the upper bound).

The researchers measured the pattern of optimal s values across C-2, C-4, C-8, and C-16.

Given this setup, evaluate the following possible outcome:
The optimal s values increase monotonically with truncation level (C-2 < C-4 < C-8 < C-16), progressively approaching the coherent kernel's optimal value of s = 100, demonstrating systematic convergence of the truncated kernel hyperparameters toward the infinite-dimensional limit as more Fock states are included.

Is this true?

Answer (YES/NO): NO